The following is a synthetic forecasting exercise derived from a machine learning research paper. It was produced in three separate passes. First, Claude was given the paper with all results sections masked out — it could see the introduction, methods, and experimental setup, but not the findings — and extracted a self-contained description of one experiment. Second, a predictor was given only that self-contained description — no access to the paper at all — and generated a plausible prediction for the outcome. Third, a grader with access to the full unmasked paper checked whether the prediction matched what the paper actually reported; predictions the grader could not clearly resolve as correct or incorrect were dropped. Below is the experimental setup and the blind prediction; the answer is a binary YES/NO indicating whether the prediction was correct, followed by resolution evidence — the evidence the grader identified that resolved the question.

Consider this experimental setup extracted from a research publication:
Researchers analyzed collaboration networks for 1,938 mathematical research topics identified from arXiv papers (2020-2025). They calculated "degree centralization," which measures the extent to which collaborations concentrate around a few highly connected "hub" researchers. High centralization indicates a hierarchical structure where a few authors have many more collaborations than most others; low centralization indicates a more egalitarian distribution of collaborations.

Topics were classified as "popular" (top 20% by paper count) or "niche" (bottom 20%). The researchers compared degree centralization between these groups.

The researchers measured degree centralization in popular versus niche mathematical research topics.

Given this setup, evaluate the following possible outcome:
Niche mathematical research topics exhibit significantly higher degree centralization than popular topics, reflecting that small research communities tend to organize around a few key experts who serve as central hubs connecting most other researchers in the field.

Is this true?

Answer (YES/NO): YES